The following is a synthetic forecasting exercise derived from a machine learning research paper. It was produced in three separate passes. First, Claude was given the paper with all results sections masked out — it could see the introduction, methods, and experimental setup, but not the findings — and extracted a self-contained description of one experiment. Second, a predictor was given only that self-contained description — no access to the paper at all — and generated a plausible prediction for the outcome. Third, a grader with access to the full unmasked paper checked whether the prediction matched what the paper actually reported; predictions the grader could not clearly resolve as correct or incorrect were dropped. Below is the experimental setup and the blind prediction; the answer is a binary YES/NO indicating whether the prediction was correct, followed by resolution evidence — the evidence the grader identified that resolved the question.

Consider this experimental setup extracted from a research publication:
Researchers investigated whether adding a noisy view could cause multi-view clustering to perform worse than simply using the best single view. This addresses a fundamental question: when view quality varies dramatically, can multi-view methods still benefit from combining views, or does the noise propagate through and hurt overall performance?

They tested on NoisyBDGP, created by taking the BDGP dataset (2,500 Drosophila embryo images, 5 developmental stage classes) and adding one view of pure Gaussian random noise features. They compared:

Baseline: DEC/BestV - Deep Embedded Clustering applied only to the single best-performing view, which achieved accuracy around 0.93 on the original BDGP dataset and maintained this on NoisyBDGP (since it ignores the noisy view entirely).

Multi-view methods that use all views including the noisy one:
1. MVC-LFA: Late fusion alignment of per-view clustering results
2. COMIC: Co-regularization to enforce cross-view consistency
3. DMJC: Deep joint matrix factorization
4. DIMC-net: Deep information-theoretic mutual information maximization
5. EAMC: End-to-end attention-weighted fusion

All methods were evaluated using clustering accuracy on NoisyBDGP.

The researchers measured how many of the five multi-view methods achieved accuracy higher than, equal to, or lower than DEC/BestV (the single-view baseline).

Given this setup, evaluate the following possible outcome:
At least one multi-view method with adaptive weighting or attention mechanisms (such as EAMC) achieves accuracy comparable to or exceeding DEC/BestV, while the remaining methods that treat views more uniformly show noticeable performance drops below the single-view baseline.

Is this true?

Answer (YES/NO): NO